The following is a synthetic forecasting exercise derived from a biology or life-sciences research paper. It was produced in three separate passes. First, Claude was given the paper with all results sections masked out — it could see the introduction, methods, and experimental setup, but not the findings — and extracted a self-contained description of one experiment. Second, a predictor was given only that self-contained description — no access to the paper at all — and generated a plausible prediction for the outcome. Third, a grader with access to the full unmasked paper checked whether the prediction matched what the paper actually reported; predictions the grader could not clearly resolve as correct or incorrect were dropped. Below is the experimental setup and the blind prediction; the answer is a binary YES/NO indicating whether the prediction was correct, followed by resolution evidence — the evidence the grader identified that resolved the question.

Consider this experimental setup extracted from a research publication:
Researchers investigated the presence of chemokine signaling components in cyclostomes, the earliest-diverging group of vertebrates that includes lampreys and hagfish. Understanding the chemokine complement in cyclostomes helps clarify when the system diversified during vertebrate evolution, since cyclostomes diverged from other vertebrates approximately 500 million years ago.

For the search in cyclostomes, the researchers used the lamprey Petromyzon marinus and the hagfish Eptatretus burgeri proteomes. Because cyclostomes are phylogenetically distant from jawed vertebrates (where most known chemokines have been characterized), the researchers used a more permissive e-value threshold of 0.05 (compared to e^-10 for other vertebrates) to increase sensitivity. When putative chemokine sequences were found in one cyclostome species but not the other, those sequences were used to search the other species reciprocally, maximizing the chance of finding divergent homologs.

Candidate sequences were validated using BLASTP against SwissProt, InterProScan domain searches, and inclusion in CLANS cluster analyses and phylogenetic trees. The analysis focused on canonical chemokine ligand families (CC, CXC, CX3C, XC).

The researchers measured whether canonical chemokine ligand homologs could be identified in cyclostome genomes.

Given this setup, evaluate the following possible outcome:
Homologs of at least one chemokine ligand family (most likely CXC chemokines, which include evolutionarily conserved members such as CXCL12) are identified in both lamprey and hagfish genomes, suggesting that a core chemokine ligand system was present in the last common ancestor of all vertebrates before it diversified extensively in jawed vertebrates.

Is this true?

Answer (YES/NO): YES